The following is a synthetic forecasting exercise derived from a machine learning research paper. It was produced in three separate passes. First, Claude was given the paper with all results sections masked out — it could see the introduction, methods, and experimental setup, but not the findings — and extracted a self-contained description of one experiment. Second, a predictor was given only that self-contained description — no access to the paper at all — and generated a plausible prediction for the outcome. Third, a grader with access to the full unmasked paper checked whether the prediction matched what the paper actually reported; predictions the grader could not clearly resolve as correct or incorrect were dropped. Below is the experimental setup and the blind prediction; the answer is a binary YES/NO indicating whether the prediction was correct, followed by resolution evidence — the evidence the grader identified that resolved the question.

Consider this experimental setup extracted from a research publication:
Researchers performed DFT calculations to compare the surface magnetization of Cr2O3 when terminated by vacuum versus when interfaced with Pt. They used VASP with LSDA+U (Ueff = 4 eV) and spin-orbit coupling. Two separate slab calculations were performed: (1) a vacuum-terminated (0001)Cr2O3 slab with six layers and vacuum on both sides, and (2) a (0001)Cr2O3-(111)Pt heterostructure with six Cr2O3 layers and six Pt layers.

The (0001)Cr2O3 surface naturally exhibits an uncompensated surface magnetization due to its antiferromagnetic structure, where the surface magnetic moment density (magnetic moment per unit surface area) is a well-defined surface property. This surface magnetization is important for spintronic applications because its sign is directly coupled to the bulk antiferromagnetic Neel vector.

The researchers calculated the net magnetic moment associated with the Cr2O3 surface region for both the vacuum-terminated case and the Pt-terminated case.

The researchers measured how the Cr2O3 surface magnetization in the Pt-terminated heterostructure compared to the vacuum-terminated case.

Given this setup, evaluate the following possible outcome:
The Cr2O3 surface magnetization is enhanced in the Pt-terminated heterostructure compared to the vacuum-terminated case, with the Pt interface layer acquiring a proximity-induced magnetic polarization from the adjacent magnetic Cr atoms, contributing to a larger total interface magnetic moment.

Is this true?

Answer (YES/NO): NO